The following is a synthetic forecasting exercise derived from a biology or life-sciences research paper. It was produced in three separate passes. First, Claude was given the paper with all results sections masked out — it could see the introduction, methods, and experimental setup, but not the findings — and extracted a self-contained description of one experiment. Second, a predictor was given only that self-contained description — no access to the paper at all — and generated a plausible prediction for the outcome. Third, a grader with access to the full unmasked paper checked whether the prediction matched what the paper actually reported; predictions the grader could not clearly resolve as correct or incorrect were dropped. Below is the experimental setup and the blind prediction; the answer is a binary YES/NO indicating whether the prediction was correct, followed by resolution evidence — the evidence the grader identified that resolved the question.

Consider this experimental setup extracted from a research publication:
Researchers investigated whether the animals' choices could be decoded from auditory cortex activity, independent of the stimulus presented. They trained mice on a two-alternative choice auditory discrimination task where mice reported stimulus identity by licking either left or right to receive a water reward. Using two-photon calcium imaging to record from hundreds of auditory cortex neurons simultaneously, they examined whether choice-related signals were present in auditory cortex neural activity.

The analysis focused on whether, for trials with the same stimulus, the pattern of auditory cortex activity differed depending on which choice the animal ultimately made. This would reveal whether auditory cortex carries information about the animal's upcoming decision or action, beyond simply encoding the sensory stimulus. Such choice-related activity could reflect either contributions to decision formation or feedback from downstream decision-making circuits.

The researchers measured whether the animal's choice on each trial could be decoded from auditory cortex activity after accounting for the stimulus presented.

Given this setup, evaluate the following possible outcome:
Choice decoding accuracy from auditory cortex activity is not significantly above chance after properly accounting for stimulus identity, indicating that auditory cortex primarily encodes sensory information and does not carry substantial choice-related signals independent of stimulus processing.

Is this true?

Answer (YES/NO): NO